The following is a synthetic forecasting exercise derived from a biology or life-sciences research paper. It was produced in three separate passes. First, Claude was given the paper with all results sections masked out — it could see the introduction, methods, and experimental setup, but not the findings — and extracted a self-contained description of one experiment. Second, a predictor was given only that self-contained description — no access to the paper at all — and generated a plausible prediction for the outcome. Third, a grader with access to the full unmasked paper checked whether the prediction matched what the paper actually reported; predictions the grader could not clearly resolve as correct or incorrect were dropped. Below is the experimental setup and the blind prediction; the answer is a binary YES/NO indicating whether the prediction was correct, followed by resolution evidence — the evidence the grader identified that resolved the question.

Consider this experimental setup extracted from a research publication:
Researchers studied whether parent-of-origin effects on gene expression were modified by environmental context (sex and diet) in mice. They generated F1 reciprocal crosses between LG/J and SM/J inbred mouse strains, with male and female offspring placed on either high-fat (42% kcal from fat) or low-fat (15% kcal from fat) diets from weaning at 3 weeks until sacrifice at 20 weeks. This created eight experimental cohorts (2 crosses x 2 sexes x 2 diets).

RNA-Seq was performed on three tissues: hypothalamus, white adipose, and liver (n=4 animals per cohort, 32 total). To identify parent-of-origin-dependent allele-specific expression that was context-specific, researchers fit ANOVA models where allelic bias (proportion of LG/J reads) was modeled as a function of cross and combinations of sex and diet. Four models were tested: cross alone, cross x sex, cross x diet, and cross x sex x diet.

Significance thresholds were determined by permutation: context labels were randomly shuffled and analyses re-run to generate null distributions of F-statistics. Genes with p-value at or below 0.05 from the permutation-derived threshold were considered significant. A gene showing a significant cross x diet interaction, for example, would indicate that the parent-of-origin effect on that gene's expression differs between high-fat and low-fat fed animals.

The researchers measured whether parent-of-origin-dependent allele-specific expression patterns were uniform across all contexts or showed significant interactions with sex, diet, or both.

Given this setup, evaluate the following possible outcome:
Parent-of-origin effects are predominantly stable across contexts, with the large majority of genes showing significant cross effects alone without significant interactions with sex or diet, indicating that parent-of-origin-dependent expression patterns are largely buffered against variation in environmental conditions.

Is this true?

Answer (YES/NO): NO